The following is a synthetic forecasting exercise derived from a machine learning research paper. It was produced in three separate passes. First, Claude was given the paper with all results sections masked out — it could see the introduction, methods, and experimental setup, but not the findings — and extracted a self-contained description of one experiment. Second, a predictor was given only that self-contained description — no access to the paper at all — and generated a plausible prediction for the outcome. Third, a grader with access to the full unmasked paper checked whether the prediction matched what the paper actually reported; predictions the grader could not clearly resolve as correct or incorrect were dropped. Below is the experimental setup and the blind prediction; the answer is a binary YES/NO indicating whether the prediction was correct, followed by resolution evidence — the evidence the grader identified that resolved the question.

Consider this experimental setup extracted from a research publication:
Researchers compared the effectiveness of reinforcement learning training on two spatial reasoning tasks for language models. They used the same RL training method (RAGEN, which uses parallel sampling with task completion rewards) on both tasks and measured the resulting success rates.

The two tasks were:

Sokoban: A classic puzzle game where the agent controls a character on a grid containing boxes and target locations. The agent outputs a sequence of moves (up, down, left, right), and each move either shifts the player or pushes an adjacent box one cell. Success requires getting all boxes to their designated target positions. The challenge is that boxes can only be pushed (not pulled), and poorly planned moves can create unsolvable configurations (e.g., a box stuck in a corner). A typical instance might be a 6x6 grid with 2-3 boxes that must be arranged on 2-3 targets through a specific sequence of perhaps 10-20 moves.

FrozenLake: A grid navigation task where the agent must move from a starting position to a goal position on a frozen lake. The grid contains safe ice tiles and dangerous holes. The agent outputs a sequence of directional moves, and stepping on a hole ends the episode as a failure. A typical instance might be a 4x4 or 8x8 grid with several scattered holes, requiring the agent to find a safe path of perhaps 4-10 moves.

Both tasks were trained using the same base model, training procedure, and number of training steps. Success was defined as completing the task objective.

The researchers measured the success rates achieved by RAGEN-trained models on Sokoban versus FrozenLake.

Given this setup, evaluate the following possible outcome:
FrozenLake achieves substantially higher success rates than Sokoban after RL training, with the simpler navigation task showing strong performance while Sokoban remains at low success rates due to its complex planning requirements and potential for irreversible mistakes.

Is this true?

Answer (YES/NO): NO